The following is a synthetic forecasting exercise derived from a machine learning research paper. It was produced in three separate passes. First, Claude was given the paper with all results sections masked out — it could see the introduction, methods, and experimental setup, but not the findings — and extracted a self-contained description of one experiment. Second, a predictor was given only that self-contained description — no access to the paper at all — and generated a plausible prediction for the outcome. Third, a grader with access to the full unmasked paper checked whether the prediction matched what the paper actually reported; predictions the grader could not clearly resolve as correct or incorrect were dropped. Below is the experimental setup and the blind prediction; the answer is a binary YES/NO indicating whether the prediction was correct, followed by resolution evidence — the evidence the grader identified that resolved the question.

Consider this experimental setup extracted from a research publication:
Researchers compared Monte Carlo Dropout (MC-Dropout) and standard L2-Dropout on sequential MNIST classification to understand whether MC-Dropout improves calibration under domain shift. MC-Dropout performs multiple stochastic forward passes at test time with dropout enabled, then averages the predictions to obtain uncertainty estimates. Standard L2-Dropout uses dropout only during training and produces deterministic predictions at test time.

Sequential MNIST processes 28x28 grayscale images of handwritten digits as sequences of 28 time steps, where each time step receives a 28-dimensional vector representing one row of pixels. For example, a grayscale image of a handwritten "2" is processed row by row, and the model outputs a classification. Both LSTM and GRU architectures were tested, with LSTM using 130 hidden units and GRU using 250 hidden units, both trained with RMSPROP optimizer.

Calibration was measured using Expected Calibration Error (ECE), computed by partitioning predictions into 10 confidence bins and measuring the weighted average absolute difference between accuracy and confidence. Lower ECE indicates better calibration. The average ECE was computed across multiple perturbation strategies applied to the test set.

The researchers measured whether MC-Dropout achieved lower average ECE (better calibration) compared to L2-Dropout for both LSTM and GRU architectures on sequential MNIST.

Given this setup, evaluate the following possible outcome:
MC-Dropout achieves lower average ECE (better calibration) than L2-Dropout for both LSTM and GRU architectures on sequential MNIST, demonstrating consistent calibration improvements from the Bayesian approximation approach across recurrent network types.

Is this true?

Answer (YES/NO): NO